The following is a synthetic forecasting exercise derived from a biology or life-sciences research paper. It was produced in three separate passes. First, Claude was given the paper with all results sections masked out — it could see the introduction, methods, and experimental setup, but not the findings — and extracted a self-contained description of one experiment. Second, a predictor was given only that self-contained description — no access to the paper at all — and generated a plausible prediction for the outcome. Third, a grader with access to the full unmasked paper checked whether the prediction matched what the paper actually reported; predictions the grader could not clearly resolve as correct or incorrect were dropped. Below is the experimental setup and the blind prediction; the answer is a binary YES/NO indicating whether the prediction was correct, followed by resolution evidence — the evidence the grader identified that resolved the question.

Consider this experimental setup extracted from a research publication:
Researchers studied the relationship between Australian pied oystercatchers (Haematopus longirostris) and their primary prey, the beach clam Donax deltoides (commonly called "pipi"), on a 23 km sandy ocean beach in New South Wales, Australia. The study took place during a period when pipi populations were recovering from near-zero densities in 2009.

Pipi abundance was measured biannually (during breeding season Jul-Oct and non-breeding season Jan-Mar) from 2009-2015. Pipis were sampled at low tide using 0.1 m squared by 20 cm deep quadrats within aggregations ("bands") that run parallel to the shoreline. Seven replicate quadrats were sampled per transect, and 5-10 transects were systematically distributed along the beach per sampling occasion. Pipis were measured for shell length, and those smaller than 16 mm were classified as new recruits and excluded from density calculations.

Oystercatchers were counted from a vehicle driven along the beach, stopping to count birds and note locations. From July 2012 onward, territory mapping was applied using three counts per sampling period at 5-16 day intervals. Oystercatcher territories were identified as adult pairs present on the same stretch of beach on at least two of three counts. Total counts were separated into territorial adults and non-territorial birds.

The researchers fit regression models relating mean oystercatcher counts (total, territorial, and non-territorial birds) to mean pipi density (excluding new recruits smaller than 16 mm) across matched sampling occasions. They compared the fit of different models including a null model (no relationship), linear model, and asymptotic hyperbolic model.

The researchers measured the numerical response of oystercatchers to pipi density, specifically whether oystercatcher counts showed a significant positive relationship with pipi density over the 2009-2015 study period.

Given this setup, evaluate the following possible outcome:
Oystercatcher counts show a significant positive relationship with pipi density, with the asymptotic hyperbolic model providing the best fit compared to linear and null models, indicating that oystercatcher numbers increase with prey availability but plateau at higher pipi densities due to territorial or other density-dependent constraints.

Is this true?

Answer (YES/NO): NO